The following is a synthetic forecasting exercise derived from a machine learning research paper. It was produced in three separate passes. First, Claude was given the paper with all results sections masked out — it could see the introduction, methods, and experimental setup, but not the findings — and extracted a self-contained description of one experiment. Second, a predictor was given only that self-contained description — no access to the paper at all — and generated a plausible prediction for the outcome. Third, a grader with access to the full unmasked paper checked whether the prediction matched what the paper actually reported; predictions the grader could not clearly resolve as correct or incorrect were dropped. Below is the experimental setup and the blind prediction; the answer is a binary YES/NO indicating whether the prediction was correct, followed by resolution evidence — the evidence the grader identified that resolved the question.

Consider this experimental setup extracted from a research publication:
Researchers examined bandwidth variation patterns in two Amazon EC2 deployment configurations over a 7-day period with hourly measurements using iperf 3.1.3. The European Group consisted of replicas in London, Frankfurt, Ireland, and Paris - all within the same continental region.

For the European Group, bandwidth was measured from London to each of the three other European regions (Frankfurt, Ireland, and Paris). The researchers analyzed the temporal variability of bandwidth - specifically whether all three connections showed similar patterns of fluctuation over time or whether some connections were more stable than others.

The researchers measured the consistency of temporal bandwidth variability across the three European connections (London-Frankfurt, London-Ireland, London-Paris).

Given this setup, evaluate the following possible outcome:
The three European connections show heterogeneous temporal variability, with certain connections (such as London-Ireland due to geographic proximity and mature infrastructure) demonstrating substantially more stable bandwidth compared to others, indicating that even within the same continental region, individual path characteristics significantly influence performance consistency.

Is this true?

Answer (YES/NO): NO